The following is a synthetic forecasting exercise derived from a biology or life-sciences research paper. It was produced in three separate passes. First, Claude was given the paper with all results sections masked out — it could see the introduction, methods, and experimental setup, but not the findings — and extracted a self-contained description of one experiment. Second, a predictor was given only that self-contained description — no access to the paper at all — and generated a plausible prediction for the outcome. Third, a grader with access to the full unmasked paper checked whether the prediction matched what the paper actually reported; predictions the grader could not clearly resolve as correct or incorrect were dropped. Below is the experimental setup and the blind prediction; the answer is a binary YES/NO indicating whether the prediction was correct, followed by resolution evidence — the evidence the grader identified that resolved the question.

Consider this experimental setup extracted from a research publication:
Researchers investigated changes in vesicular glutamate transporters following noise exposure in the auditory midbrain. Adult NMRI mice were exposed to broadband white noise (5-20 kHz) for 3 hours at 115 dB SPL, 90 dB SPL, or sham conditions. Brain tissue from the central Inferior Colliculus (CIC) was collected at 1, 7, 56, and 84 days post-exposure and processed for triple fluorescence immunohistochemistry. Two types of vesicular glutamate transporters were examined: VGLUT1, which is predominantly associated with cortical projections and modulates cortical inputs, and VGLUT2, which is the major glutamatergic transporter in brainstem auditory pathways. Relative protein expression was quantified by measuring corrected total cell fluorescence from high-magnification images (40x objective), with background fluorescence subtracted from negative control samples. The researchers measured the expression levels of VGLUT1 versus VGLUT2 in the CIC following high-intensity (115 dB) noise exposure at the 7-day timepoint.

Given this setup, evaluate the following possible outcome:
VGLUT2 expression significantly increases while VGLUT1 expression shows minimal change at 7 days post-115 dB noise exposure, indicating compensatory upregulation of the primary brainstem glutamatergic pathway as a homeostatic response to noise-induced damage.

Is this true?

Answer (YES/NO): NO